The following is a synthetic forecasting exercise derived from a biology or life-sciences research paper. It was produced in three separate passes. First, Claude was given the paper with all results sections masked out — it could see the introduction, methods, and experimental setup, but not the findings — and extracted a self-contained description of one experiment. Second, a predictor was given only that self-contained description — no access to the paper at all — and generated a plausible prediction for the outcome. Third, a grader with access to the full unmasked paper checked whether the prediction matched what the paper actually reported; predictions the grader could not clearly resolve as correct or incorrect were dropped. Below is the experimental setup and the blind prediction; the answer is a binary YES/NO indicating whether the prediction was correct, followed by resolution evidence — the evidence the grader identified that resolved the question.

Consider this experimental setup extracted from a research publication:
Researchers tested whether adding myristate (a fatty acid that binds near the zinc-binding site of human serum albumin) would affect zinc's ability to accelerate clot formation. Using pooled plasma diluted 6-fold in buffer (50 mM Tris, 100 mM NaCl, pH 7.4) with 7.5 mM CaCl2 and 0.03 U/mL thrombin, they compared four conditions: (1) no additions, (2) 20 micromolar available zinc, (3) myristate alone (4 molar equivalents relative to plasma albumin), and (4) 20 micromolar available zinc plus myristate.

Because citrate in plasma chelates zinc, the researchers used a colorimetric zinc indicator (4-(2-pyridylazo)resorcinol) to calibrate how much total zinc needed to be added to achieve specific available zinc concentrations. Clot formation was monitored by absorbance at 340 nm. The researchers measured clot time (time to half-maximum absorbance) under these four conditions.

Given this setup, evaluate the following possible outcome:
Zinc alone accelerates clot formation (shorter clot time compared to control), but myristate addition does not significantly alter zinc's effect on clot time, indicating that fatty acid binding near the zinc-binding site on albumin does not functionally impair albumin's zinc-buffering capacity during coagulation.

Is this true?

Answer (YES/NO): NO